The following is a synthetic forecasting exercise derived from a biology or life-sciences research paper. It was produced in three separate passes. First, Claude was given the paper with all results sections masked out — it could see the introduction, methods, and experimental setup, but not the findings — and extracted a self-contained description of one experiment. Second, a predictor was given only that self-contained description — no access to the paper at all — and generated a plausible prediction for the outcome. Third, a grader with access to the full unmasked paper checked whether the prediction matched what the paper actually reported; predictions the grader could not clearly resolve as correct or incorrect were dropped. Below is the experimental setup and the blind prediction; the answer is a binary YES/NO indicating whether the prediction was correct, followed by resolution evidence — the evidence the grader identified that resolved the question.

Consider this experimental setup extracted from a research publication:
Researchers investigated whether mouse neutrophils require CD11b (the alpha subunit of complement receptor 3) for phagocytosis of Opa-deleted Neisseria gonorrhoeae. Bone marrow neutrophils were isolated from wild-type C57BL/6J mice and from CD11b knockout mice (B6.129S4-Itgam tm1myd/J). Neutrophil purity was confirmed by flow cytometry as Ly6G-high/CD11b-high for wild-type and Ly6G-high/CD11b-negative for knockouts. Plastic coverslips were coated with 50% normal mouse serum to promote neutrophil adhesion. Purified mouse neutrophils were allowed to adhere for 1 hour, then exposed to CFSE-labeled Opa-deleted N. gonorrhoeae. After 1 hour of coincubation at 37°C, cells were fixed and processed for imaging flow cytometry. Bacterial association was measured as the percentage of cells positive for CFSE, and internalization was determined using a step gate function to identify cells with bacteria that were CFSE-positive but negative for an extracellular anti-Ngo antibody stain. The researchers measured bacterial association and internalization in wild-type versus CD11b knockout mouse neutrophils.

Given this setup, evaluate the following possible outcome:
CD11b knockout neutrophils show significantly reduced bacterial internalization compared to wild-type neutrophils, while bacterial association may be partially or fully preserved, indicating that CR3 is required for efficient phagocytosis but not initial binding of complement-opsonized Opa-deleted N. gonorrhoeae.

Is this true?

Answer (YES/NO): NO